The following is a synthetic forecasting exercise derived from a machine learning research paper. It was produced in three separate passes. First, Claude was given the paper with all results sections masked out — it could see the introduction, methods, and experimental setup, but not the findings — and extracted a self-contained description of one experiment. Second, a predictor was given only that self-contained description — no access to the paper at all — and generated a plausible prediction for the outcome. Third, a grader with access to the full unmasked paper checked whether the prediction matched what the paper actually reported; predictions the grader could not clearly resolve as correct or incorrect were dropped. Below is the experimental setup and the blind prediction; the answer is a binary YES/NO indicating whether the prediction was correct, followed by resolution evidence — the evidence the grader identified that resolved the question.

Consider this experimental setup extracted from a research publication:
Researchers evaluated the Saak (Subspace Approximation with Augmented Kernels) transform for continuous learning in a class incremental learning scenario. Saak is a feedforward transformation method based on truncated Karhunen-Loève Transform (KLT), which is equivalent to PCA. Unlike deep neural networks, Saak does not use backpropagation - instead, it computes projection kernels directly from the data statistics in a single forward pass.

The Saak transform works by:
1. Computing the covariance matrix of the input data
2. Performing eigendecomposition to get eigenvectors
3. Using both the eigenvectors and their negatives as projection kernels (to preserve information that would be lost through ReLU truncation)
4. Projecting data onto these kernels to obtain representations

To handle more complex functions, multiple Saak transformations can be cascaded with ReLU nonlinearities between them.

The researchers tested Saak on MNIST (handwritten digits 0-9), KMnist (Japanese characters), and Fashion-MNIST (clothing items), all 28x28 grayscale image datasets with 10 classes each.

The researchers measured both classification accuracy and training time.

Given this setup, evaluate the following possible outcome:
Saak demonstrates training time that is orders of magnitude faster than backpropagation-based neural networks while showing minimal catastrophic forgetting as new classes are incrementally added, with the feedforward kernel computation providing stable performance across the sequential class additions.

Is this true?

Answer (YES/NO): NO